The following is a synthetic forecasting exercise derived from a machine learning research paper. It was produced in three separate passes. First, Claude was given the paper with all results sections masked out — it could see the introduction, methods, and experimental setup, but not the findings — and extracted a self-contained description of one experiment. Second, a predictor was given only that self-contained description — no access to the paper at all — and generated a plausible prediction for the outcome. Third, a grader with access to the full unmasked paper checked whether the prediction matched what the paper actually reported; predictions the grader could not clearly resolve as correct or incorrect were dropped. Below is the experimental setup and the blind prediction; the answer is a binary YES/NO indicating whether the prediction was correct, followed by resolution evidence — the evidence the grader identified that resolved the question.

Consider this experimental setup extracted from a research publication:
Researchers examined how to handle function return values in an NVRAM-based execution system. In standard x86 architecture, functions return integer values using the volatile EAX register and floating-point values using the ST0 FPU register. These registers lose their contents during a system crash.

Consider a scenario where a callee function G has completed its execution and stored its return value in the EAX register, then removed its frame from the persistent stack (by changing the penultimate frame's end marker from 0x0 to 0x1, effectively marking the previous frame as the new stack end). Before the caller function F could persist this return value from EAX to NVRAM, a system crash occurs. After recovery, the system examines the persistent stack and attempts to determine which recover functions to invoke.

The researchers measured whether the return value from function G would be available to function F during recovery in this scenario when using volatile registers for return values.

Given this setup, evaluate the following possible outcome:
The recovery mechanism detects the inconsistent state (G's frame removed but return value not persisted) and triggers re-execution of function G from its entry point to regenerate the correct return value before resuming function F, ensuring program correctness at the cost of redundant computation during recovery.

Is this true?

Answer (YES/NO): NO